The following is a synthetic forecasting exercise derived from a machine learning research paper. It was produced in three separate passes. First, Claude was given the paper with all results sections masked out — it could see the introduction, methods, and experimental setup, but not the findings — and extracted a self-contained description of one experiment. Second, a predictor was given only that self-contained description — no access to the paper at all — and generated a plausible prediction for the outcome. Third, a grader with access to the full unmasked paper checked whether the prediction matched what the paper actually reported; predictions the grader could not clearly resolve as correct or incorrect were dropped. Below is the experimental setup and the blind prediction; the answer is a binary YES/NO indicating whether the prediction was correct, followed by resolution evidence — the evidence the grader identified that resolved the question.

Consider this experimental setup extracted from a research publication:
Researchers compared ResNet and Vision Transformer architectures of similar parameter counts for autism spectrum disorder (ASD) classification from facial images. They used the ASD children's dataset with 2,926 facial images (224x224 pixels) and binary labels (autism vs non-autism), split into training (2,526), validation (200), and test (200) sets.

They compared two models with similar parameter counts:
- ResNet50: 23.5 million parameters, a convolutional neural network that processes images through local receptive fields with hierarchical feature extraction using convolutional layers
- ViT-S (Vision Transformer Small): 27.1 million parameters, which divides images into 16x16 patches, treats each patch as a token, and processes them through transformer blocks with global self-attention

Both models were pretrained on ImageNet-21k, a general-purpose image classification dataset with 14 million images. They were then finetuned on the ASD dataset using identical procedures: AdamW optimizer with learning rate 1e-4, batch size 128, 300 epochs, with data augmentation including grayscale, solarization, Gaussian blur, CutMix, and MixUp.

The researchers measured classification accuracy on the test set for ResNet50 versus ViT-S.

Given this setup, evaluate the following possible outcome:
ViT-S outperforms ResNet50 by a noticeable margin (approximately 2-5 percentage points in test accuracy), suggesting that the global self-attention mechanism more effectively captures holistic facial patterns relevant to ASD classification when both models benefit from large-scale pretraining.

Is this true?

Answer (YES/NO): NO